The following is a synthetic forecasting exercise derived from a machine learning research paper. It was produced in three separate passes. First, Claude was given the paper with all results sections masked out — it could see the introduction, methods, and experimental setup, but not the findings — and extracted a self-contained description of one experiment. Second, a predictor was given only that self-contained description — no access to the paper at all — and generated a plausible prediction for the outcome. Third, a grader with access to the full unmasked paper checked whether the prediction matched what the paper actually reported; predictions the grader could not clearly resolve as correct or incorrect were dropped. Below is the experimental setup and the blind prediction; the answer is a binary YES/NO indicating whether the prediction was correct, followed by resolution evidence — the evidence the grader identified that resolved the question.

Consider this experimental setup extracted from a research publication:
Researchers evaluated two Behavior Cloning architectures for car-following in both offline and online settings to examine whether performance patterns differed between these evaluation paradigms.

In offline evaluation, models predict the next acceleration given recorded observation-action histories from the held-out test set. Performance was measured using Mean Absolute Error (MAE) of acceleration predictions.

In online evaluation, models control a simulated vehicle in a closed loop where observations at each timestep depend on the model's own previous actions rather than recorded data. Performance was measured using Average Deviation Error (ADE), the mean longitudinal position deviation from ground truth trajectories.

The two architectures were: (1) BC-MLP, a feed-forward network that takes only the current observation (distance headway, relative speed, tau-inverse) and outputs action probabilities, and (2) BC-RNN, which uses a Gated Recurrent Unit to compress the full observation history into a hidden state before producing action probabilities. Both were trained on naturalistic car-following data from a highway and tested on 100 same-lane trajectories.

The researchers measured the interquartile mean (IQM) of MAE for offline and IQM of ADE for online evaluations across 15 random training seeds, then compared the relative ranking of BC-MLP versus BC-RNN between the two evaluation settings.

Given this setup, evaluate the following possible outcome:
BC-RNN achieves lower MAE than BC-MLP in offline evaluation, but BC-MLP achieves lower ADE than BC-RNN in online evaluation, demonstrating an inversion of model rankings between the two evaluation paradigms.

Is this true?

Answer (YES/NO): YES